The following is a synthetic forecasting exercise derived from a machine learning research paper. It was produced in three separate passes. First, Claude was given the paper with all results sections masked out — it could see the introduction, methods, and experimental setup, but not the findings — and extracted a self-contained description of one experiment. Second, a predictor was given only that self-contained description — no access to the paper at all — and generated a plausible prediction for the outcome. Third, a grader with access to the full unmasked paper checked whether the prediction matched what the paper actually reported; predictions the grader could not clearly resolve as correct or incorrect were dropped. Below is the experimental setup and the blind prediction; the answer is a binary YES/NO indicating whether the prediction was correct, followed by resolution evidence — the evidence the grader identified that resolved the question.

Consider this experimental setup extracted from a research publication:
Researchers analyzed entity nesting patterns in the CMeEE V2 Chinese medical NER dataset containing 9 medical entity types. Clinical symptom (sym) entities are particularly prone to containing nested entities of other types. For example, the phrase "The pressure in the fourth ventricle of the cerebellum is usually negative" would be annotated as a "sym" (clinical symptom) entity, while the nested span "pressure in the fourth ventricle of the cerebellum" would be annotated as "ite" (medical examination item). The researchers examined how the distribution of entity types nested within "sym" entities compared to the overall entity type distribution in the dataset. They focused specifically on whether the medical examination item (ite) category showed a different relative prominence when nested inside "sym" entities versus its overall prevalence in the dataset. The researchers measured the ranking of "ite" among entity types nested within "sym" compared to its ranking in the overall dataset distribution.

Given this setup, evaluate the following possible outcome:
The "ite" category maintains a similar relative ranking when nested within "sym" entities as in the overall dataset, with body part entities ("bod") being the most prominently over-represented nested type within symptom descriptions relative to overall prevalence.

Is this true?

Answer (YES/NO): NO